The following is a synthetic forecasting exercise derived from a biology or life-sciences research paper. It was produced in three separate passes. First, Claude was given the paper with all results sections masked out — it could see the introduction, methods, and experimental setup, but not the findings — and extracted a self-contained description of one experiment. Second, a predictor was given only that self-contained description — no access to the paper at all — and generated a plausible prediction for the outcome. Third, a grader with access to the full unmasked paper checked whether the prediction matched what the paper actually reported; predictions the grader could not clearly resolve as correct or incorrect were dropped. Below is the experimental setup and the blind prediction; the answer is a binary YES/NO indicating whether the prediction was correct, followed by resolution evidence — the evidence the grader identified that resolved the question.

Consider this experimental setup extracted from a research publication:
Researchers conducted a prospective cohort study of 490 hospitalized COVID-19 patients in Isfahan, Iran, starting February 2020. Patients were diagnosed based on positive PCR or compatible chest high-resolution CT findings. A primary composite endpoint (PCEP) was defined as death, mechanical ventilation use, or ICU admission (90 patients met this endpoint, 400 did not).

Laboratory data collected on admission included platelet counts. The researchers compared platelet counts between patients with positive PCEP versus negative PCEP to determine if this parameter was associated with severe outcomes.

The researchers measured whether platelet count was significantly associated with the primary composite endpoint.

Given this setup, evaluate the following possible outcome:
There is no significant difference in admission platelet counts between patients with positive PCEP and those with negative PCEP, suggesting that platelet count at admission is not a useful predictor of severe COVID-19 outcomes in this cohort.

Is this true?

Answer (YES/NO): YES